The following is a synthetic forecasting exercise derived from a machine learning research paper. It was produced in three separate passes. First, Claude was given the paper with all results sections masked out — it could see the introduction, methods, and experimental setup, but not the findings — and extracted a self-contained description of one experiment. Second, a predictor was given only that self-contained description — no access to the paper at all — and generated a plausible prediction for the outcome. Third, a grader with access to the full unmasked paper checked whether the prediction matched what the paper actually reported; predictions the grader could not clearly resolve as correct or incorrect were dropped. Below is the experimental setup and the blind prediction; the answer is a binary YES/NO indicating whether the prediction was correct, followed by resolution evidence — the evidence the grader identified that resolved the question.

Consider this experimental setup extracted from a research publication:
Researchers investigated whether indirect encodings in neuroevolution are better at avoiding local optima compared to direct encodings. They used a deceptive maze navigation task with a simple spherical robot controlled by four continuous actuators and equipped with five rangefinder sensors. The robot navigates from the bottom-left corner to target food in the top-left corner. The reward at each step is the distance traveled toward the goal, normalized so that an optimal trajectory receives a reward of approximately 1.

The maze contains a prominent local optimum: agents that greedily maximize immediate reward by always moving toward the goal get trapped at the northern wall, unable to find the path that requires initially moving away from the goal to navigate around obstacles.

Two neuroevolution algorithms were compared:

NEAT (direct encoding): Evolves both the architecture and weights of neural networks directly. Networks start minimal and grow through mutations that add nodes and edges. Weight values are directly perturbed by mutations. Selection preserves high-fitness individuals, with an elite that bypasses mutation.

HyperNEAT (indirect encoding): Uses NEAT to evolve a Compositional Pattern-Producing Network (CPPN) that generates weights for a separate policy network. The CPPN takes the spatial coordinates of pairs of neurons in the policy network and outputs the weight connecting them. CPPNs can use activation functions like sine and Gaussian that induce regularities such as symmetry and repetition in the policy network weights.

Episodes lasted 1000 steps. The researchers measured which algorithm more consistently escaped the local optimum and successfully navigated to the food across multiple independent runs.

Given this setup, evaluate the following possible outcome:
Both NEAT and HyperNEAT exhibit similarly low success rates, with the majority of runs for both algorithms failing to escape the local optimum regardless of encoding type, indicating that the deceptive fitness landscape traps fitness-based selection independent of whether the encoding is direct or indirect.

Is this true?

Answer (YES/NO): NO